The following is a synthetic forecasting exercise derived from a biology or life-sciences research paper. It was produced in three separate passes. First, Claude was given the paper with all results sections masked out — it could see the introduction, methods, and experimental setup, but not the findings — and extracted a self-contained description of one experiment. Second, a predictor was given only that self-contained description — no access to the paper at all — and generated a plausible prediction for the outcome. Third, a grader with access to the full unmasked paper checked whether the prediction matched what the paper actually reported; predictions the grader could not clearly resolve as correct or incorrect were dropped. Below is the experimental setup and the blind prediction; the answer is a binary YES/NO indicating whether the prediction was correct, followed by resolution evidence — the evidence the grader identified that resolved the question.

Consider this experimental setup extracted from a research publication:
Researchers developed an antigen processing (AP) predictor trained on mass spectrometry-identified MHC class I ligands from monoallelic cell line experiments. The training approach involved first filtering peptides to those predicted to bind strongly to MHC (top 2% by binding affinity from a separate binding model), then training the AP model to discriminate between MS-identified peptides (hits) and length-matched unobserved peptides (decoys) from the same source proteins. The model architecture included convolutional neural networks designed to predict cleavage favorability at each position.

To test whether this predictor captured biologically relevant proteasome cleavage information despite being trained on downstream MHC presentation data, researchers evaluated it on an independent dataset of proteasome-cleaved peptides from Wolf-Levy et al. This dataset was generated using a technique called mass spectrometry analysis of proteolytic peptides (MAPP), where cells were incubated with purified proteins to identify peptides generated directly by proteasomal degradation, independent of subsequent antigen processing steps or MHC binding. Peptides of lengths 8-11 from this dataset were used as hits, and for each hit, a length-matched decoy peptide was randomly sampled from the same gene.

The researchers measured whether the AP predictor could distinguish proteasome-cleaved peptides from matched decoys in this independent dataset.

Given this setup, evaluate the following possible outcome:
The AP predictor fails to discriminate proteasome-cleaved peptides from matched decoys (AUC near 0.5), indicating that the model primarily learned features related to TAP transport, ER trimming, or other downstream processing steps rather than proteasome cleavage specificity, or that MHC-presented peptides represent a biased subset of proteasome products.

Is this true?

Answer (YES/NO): NO